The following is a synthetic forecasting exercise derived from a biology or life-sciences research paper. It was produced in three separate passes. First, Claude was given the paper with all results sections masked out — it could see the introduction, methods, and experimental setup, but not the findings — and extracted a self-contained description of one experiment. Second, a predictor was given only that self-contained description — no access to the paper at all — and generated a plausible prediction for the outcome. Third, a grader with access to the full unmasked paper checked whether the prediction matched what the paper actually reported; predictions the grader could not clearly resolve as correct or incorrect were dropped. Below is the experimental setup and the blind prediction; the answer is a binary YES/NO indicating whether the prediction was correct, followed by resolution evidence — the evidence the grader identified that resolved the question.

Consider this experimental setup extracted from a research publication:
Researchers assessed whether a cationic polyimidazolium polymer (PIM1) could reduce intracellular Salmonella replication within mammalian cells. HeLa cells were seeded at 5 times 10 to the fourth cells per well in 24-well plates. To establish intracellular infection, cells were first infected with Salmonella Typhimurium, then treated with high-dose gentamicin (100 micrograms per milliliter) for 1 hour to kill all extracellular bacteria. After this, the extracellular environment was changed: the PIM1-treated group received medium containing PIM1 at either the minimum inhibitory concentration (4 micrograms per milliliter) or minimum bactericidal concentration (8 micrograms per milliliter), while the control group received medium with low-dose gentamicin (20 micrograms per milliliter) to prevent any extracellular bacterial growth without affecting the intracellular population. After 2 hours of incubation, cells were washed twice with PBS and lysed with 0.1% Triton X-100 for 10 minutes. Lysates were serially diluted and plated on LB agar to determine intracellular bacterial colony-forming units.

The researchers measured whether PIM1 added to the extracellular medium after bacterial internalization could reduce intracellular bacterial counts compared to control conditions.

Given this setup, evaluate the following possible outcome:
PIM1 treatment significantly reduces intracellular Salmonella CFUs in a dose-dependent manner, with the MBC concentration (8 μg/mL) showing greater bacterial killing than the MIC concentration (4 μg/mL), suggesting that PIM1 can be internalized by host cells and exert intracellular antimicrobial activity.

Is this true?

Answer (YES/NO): NO